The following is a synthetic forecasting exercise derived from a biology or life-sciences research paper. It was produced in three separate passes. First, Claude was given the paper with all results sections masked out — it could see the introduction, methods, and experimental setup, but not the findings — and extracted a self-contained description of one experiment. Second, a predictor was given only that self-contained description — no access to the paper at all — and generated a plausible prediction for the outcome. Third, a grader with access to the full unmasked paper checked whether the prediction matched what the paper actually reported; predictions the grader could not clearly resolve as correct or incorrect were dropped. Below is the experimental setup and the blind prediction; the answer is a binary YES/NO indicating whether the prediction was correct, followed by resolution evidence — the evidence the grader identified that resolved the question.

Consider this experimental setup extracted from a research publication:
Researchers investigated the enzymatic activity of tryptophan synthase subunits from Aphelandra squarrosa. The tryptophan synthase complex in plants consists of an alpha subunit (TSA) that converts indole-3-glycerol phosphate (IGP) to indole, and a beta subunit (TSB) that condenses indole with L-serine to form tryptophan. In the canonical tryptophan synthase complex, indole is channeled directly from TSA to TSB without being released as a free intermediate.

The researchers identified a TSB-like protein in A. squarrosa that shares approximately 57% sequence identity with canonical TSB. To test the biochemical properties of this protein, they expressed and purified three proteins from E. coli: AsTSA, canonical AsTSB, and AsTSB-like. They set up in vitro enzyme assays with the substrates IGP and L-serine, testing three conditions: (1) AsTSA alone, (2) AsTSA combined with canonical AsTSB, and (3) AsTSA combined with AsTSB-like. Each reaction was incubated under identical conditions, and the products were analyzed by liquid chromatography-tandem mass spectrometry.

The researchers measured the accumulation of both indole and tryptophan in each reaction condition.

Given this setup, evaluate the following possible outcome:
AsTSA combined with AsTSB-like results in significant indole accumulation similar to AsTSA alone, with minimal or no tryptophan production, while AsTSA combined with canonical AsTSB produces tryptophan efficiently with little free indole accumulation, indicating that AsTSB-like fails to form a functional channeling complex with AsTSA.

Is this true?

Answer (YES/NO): NO